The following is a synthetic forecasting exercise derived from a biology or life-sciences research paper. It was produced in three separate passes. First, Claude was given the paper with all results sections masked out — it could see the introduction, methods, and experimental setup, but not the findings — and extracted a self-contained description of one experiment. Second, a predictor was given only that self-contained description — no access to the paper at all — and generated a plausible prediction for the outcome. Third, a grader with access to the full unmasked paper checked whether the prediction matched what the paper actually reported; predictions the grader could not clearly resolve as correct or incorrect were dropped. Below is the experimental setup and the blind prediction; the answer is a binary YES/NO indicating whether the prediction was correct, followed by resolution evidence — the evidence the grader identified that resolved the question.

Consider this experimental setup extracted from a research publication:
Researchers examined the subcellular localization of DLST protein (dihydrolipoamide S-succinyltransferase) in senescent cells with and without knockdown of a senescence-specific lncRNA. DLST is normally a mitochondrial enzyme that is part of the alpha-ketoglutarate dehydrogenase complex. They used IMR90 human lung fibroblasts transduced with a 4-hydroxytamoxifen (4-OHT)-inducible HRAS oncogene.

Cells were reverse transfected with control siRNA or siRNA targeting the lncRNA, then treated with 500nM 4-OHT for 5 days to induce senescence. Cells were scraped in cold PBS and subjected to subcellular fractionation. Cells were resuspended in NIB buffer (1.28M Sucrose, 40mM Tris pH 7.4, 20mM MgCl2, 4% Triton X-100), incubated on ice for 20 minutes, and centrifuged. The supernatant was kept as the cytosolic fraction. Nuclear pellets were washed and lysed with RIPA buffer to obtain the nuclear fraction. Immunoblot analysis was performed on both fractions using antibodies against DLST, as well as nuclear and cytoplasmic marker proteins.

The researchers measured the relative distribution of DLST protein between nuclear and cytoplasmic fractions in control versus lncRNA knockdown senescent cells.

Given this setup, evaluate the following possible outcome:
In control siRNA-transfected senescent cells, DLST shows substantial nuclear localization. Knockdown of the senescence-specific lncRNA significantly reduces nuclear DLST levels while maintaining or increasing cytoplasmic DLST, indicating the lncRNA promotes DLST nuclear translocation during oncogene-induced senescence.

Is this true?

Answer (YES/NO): NO